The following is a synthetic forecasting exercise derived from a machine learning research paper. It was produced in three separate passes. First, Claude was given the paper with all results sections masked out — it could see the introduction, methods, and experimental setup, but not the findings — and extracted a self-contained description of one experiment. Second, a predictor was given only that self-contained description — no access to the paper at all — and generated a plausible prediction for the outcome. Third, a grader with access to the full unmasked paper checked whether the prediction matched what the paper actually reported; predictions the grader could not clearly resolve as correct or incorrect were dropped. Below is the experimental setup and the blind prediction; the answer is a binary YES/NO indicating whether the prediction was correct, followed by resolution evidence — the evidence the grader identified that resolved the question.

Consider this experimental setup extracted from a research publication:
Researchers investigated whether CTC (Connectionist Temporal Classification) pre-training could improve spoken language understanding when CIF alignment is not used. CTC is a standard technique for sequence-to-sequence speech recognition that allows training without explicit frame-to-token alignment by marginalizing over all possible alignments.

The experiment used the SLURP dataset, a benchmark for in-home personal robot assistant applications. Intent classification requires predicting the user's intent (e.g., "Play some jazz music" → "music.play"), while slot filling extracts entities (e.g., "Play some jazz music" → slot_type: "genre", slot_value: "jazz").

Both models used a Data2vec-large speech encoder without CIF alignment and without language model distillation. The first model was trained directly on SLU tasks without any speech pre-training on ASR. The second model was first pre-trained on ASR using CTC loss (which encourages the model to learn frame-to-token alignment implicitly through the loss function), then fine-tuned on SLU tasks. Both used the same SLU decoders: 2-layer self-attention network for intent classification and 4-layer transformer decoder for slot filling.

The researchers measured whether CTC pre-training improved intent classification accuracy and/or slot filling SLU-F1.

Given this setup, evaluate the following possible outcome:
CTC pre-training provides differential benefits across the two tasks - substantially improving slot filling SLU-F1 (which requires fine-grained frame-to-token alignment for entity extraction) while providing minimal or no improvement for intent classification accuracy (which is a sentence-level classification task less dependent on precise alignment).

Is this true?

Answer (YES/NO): NO